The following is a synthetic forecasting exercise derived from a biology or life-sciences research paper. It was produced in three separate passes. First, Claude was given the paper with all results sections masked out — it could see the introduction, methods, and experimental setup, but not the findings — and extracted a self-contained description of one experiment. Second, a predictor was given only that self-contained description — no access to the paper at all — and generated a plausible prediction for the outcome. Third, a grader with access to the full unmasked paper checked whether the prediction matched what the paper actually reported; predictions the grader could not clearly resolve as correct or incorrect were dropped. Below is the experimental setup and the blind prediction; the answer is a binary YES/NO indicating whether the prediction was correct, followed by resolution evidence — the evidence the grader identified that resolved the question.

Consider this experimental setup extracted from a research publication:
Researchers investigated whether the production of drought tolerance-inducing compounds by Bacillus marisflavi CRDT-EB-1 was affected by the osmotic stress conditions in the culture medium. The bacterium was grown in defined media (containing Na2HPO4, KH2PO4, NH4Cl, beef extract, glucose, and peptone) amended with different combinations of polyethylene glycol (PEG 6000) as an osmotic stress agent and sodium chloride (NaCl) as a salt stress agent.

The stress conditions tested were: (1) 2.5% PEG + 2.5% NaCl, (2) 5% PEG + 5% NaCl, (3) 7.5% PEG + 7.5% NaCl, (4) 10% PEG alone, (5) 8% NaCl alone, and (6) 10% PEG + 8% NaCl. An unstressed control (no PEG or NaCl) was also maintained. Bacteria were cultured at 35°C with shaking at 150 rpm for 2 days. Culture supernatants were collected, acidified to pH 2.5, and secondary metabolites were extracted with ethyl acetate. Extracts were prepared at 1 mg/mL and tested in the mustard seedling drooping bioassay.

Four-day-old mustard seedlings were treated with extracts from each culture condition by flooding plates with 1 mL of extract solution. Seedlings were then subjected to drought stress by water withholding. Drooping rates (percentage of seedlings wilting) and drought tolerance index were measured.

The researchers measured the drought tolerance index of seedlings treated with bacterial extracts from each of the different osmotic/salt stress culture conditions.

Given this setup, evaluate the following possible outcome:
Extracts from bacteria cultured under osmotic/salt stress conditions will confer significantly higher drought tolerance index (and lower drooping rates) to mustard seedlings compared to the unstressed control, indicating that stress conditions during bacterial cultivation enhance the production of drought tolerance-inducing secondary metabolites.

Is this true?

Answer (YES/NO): YES